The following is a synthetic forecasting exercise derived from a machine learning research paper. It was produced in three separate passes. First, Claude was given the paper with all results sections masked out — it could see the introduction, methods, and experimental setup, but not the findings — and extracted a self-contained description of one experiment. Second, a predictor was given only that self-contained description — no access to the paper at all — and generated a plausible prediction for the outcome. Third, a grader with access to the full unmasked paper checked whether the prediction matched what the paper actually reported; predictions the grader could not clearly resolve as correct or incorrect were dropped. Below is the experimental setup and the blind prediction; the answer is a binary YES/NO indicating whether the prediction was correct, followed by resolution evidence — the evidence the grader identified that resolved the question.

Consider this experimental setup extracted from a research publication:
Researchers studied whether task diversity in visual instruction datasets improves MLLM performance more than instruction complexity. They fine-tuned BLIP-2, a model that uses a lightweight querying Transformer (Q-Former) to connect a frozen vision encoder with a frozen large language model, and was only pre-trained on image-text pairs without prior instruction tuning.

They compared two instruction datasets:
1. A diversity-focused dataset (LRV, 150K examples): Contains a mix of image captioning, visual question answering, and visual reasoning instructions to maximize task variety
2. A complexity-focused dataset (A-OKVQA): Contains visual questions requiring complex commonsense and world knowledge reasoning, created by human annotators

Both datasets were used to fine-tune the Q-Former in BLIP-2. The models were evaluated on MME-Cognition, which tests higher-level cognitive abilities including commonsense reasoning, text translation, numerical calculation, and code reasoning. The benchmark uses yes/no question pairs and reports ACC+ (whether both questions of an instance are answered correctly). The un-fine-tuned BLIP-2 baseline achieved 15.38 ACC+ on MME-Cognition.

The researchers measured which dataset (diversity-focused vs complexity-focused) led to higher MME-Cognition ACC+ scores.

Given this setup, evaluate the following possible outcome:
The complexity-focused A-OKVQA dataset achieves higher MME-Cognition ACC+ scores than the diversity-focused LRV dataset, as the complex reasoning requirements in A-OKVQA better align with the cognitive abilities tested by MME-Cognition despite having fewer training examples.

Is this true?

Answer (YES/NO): YES